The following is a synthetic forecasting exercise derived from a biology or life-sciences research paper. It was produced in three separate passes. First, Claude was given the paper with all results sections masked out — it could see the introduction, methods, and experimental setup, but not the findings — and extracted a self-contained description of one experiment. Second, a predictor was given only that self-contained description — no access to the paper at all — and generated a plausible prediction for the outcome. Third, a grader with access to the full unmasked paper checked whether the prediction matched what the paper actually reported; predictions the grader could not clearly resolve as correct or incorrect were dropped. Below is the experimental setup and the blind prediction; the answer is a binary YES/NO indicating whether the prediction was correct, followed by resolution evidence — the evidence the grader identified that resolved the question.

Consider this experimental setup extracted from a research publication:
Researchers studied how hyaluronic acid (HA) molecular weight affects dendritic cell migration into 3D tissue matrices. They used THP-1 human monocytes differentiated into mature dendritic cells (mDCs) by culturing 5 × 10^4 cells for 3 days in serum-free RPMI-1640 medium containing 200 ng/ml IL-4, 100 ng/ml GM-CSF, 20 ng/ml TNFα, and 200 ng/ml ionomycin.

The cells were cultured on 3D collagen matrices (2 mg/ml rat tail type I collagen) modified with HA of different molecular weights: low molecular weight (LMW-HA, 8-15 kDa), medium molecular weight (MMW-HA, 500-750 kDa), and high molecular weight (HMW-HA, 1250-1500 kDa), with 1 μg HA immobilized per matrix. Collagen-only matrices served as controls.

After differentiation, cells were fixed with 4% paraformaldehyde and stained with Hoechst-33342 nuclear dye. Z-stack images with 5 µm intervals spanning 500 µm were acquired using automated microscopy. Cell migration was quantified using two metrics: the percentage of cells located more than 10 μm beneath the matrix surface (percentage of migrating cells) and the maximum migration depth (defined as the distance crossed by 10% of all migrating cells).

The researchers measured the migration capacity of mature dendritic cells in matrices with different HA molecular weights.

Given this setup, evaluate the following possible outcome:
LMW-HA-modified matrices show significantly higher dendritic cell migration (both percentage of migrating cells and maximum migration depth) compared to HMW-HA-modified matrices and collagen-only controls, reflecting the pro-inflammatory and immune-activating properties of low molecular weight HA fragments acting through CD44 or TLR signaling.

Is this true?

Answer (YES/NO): NO